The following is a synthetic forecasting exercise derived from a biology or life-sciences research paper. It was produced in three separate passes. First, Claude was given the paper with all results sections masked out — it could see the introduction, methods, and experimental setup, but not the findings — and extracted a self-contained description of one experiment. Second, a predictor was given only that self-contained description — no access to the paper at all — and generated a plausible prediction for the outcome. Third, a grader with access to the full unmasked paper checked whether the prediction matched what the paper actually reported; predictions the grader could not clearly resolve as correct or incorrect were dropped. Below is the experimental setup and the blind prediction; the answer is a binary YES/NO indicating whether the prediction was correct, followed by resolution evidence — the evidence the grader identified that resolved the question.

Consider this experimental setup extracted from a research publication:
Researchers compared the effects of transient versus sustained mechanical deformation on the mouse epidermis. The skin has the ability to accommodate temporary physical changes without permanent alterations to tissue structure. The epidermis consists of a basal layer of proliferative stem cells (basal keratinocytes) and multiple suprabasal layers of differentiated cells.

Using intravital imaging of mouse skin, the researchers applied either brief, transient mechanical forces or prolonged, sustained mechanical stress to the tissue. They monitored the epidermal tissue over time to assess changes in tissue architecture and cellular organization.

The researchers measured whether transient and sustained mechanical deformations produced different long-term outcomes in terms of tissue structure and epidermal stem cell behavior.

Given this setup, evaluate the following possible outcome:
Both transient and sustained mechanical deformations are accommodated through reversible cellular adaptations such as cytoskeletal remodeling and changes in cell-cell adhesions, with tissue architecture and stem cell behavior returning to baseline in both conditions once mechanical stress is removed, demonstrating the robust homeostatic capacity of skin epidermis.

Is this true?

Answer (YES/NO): NO